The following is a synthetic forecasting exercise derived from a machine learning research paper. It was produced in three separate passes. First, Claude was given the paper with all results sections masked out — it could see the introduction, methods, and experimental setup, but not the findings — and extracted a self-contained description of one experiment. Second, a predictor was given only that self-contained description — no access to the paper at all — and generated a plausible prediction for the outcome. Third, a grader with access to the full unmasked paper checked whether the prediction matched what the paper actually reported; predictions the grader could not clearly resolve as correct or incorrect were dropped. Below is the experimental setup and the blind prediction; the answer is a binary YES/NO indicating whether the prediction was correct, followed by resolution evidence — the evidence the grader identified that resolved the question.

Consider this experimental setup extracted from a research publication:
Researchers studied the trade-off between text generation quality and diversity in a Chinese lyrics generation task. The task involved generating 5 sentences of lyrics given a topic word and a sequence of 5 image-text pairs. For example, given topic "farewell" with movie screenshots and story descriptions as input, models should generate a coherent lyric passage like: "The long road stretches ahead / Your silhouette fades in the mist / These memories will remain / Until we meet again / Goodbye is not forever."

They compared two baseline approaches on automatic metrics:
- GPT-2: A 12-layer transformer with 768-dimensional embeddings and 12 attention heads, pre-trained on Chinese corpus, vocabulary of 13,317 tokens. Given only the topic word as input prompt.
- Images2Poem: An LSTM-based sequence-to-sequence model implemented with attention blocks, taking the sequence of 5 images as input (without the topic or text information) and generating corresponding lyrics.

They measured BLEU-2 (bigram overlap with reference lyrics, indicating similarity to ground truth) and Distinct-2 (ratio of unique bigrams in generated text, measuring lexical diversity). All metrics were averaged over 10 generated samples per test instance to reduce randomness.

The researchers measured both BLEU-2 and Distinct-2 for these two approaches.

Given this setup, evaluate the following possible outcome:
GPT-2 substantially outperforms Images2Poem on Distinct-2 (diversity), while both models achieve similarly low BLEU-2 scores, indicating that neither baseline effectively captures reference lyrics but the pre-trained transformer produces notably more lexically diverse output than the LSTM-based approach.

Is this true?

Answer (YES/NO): NO